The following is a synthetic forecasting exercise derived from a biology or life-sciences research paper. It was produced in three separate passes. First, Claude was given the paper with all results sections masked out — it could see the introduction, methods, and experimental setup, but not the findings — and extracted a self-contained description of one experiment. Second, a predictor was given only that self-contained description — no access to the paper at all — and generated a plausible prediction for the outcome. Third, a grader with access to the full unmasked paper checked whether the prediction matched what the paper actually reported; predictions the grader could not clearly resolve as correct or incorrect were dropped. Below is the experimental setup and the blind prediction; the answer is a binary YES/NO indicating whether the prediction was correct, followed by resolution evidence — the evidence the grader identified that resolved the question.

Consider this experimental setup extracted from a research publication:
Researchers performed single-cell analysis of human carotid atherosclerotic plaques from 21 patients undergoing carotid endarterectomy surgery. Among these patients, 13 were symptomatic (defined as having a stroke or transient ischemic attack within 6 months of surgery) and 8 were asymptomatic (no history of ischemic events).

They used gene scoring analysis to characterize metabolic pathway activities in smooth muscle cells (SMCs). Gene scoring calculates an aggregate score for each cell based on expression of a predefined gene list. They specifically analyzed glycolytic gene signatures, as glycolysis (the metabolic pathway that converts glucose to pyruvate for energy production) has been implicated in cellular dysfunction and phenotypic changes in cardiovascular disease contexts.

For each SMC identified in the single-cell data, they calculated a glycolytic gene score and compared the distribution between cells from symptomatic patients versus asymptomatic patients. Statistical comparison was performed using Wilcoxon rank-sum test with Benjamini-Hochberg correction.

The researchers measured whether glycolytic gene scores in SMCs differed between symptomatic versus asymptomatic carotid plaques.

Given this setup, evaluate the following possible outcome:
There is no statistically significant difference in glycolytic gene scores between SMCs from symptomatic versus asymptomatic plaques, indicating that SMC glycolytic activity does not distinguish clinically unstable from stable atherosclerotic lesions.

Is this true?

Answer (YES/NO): NO